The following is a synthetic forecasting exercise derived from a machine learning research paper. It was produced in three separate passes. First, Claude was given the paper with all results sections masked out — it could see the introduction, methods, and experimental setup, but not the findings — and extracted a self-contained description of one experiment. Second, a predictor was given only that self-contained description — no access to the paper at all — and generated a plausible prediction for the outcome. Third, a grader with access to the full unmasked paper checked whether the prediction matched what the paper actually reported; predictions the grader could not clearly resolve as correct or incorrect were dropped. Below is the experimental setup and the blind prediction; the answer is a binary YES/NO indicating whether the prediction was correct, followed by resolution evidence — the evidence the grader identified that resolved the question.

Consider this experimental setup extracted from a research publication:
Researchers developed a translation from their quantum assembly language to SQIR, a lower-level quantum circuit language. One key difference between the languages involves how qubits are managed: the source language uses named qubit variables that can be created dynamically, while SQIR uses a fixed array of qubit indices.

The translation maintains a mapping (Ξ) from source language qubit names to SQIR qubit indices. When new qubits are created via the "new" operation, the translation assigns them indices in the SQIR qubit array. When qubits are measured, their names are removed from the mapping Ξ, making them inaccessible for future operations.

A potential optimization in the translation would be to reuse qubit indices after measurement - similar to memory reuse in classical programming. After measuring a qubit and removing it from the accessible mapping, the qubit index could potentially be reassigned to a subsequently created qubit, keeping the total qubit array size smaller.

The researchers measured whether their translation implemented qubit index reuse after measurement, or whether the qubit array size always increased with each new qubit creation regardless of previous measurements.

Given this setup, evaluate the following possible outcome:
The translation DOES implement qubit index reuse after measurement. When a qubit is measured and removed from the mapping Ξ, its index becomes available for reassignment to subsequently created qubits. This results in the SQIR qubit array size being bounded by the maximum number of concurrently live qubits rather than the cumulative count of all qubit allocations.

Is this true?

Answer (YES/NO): NO